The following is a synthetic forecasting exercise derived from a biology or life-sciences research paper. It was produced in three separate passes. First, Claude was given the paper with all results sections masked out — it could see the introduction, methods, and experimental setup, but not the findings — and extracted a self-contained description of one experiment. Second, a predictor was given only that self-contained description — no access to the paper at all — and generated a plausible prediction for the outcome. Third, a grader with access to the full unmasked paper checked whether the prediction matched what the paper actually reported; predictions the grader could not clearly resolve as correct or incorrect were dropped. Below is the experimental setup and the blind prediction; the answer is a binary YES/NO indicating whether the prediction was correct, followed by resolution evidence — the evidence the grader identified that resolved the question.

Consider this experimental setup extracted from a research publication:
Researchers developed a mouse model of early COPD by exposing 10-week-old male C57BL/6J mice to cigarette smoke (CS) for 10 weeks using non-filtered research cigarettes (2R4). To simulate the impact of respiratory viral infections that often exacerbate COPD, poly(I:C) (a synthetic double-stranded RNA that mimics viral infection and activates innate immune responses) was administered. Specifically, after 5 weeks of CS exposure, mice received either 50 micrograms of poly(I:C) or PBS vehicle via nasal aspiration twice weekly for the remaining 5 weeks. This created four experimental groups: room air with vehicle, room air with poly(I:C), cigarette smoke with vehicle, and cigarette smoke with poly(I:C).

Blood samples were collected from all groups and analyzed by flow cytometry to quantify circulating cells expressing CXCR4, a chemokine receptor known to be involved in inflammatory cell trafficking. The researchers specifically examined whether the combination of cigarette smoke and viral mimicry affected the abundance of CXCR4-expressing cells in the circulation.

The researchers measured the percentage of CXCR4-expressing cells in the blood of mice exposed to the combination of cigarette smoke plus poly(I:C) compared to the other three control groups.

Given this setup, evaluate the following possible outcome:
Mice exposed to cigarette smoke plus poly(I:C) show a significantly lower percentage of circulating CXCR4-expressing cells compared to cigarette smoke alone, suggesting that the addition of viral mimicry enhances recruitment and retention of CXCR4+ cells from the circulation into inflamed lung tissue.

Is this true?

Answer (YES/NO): NO